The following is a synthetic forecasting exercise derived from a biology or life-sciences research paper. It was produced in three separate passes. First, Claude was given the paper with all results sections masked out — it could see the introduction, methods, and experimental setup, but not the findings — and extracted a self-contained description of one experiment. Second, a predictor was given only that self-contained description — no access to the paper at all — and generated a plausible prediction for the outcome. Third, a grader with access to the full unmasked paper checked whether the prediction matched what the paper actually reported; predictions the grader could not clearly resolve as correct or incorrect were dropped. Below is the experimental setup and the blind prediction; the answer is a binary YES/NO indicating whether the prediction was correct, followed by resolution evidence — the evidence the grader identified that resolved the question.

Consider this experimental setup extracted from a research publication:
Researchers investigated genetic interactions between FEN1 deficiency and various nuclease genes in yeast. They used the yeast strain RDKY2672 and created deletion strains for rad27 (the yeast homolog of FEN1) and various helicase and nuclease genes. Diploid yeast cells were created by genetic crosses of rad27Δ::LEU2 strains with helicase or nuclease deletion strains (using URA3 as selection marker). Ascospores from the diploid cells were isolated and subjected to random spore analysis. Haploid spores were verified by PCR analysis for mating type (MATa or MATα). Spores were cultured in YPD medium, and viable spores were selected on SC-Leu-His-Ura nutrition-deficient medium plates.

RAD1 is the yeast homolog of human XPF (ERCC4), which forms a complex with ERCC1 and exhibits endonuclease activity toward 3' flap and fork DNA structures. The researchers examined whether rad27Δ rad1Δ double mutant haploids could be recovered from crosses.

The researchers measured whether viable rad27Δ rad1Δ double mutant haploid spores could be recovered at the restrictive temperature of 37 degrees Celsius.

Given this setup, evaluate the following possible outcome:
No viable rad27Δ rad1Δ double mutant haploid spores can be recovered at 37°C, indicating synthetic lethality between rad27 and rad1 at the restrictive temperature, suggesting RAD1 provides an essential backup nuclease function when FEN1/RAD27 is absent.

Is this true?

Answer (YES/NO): YES